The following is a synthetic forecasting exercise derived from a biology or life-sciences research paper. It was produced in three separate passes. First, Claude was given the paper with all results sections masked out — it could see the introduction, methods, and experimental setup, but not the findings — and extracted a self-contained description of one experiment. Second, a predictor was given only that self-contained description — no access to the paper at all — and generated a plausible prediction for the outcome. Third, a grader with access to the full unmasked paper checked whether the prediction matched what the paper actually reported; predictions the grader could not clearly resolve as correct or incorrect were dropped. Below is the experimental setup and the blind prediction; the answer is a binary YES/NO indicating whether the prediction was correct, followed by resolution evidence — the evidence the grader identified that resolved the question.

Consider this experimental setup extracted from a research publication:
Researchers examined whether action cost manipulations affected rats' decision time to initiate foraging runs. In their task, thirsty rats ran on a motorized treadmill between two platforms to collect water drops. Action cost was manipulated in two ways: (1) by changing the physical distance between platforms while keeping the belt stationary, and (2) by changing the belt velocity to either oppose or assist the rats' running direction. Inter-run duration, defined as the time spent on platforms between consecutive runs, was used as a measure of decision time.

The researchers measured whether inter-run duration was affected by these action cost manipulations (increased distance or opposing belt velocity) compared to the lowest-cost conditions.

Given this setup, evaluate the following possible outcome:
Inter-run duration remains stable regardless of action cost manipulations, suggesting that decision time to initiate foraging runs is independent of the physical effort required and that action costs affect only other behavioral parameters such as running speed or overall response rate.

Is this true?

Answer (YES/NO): YES